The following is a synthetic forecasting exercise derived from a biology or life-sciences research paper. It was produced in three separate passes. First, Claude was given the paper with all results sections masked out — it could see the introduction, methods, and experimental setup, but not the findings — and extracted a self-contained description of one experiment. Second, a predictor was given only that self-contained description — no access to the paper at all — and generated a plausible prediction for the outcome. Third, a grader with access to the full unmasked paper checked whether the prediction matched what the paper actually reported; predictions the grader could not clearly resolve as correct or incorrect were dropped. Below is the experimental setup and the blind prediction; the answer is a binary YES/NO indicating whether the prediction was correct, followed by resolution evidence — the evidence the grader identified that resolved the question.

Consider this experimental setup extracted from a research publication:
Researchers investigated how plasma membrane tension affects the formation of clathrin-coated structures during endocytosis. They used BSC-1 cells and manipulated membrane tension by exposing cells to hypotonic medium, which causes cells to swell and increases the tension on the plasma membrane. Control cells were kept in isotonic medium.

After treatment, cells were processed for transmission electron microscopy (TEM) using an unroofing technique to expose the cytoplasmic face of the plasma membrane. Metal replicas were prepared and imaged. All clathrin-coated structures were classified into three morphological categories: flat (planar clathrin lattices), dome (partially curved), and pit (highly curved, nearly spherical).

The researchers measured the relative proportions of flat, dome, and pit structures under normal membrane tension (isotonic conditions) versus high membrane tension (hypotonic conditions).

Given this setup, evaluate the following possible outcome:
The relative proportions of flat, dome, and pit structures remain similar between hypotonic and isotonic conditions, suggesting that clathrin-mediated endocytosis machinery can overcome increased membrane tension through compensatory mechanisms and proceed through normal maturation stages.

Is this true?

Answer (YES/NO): NO